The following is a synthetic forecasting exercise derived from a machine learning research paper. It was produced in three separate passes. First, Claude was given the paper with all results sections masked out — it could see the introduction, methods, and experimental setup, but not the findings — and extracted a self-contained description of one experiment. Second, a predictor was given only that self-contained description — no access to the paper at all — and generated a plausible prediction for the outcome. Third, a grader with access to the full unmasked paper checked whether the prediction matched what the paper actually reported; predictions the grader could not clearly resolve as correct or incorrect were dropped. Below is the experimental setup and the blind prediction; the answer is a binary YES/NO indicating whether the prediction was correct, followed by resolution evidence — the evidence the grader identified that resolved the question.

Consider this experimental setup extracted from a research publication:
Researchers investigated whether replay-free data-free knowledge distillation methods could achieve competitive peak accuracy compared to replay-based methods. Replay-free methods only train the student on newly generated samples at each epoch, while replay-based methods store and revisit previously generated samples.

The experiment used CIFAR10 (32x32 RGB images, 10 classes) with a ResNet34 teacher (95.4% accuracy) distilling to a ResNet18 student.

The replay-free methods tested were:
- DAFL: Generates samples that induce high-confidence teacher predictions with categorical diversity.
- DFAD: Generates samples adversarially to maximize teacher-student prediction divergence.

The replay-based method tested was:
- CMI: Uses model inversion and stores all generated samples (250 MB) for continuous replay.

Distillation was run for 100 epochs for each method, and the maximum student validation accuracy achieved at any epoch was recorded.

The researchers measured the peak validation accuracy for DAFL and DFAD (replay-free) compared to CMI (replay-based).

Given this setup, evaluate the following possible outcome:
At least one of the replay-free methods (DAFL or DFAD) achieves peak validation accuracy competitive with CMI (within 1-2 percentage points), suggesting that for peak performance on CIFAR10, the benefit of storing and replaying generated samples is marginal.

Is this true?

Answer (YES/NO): YES